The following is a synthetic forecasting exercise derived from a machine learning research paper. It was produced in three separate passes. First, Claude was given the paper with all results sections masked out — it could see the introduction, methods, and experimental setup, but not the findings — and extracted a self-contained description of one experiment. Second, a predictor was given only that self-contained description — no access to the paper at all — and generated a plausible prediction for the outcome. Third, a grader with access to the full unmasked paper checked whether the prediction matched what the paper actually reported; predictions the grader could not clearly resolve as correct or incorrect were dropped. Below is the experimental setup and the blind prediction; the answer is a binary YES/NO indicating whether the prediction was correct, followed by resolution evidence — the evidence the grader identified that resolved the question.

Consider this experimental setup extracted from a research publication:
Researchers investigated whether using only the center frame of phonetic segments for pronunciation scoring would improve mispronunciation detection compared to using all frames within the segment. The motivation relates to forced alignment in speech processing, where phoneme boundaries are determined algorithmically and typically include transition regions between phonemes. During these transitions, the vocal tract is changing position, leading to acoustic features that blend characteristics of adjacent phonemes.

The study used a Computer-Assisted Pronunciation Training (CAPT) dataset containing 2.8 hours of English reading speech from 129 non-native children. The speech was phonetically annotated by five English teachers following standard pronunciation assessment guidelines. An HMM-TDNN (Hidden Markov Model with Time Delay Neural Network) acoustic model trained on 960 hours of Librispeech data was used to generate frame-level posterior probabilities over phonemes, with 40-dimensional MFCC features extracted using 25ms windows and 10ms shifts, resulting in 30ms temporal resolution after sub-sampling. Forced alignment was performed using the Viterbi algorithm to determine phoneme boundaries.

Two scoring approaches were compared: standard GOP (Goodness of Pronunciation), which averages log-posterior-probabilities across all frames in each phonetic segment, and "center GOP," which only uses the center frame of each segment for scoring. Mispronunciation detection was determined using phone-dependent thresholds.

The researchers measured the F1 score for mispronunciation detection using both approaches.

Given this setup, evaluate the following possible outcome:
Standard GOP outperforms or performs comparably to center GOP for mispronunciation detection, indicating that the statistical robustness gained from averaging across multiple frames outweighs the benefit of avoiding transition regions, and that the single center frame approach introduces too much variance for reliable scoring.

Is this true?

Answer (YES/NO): NO